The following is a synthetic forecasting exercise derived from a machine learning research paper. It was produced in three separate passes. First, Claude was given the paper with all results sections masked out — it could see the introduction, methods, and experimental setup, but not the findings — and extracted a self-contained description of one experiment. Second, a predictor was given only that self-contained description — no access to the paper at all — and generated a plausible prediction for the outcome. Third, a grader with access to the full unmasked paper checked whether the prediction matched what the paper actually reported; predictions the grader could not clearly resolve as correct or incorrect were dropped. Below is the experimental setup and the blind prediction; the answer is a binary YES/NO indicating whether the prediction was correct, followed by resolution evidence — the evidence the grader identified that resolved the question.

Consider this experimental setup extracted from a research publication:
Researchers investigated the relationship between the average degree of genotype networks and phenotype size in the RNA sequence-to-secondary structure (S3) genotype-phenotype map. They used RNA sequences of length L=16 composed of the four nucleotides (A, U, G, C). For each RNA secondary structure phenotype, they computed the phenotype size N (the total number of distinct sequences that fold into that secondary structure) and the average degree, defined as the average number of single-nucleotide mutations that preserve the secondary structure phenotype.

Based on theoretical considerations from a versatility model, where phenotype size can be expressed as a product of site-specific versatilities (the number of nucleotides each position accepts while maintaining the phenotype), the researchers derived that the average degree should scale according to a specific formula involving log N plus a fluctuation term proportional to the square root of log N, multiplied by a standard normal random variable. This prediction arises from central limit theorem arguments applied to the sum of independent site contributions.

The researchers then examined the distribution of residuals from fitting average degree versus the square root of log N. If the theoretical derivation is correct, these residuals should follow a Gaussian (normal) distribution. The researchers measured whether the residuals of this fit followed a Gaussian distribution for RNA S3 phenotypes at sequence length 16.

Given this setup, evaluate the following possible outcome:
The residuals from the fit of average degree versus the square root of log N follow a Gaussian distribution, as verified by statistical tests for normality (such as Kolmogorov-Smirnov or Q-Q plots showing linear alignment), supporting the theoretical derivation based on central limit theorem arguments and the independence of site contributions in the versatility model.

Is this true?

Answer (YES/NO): NO